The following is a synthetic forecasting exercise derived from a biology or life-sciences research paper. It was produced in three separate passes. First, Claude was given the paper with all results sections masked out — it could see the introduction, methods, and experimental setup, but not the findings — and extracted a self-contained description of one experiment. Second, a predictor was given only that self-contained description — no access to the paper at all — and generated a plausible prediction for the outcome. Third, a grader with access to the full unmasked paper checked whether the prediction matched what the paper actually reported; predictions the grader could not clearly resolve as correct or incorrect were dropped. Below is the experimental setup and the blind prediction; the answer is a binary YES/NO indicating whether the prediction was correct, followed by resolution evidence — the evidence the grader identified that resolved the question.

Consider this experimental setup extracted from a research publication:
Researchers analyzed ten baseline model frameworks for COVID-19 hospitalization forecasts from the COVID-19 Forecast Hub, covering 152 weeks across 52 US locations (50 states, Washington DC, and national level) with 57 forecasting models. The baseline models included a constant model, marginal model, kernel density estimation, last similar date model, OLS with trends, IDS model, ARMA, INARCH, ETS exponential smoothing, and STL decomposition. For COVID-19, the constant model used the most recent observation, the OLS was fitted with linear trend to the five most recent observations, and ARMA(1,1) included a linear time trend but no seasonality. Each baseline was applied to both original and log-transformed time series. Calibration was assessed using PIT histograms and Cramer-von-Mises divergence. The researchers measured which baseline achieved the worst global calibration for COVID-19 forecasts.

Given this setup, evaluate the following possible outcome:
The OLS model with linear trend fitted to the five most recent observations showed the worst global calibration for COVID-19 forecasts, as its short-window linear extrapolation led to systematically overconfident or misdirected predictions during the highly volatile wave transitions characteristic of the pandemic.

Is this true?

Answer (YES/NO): NO